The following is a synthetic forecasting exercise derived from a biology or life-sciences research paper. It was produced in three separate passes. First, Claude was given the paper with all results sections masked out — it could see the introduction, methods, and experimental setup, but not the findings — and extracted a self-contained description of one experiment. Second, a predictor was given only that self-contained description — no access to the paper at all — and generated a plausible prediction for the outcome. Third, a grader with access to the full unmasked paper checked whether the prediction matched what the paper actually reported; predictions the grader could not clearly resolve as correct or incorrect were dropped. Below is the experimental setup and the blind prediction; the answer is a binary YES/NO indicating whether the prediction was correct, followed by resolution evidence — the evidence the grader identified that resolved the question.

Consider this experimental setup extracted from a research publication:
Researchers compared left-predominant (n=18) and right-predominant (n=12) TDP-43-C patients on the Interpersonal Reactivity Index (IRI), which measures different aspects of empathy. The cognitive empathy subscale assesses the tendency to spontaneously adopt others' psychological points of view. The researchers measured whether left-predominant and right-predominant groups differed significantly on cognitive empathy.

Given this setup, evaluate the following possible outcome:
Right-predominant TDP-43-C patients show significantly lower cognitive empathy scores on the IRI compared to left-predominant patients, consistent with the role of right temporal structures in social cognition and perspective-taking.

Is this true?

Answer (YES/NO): YES